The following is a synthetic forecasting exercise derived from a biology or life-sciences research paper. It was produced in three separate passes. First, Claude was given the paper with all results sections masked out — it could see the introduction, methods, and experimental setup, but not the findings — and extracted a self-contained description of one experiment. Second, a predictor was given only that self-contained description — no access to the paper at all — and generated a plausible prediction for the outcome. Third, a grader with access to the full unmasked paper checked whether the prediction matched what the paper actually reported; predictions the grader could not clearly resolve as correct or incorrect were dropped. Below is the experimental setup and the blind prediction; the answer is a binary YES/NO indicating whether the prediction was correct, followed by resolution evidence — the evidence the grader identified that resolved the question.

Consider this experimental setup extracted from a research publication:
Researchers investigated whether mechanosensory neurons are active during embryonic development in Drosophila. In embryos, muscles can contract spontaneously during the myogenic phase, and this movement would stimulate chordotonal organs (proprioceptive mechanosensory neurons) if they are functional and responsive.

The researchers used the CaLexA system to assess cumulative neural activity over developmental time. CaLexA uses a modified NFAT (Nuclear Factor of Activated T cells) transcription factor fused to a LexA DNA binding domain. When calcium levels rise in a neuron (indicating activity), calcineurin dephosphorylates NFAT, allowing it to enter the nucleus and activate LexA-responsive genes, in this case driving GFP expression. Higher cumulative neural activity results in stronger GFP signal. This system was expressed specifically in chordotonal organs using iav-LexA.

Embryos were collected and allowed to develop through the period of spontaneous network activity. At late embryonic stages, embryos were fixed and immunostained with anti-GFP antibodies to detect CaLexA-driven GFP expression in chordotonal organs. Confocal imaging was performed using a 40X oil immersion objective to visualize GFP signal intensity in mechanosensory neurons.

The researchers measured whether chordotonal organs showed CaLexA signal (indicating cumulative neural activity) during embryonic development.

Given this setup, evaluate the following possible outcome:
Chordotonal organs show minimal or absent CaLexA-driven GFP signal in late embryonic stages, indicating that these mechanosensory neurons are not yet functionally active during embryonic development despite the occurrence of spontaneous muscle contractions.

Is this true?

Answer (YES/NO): NO